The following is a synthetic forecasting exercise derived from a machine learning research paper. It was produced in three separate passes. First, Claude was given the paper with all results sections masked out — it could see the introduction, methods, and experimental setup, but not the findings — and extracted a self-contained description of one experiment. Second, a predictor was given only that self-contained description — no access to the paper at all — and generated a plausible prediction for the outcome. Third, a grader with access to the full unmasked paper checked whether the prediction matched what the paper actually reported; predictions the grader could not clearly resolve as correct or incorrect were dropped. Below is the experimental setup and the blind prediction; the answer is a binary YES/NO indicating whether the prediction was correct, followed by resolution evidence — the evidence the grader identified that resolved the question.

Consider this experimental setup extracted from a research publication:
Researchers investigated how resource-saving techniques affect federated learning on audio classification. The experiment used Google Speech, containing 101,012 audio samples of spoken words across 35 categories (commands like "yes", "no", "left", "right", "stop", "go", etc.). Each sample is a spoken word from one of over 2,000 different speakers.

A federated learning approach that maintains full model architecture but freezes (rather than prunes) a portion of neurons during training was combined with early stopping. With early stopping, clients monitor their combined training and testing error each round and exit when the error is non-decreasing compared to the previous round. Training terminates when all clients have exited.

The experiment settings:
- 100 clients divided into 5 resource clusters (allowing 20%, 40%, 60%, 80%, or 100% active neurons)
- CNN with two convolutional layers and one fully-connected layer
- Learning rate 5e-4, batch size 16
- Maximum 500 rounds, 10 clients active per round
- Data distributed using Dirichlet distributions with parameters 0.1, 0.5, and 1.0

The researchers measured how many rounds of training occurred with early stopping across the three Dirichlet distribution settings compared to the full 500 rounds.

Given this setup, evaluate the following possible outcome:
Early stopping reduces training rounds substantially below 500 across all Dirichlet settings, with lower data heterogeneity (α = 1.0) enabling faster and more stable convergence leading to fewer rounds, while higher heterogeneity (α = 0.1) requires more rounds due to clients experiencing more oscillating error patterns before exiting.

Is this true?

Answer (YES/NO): NO